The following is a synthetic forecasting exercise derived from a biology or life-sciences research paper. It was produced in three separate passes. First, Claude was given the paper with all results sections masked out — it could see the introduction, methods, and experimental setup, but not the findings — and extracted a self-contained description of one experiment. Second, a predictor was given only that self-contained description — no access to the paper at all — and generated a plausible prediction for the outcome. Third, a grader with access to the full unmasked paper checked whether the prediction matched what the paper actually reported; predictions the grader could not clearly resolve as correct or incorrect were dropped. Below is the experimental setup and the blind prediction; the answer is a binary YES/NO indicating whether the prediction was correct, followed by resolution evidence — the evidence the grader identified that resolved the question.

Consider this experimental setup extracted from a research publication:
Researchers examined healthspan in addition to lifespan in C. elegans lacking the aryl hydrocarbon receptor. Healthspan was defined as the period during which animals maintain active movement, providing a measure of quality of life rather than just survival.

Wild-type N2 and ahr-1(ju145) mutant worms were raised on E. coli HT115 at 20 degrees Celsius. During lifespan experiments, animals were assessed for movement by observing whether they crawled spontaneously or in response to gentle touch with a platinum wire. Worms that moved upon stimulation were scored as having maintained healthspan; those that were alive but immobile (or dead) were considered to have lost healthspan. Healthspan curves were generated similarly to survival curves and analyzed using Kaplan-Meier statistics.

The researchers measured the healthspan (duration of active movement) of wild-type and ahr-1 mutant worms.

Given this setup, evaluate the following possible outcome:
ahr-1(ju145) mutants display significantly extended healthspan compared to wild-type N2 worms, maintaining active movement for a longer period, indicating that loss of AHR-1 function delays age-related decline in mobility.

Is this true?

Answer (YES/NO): YES